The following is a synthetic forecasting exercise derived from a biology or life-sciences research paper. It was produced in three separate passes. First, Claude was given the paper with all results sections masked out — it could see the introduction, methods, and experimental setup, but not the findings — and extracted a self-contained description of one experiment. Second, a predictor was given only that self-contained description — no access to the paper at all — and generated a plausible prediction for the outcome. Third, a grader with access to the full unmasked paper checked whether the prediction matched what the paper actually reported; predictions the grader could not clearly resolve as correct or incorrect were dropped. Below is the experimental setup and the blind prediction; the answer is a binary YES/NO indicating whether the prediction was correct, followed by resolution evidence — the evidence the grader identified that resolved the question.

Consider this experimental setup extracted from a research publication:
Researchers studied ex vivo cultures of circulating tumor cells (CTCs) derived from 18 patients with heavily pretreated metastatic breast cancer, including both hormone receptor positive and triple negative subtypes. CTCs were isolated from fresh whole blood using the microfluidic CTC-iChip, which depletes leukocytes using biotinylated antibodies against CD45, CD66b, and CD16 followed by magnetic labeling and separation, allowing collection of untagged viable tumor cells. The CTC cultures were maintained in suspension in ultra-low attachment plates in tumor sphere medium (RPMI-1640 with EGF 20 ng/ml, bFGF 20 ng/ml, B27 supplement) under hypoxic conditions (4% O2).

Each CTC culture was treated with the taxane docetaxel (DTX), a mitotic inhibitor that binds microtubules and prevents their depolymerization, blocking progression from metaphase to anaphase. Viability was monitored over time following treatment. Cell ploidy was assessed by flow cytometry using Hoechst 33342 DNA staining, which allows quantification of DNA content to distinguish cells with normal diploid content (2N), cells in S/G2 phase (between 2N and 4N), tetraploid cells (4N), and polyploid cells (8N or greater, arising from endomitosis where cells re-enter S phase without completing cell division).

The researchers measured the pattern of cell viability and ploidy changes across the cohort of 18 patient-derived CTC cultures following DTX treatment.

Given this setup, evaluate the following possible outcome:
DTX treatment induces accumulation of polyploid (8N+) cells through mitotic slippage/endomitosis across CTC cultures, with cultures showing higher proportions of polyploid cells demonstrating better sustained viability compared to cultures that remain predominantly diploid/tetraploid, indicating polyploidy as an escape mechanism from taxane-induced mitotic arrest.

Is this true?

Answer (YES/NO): NO